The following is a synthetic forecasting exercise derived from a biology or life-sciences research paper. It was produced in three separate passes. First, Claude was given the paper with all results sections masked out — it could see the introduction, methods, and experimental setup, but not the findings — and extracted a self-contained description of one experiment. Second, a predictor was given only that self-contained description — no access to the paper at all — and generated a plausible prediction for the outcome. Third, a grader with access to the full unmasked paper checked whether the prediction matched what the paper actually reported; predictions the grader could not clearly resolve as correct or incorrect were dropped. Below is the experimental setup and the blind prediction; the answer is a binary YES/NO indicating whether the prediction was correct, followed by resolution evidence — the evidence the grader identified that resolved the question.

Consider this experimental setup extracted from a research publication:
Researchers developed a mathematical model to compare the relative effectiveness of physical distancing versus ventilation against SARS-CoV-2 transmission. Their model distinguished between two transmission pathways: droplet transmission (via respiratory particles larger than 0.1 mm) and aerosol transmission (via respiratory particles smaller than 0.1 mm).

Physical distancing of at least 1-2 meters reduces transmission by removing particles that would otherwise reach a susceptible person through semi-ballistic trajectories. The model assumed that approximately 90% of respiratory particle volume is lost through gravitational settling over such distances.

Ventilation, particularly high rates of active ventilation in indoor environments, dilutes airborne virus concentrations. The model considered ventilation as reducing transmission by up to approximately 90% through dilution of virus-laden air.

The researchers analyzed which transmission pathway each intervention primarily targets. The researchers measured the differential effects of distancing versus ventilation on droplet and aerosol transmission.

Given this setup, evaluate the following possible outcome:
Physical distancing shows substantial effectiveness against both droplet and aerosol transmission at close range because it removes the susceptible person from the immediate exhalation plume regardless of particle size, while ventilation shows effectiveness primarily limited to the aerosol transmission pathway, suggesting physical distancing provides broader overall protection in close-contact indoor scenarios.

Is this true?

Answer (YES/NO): YES